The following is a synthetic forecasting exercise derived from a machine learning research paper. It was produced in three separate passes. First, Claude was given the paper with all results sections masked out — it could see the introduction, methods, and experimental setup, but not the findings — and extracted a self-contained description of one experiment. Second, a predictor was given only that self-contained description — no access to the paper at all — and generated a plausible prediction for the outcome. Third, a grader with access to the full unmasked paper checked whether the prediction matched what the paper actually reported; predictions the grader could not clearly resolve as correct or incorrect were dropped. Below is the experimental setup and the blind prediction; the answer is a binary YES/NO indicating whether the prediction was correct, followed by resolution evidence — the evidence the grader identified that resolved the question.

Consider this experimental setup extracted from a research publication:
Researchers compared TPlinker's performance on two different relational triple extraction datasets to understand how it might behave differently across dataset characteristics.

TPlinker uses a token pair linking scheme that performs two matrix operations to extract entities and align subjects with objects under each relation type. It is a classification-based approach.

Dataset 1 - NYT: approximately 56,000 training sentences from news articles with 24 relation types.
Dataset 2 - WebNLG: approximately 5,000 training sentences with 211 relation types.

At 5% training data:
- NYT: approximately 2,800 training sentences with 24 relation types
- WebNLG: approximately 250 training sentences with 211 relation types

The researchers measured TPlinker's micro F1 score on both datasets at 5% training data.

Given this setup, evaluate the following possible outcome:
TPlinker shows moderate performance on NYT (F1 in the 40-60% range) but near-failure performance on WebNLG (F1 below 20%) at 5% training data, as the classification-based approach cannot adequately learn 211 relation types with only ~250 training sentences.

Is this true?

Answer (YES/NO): NO